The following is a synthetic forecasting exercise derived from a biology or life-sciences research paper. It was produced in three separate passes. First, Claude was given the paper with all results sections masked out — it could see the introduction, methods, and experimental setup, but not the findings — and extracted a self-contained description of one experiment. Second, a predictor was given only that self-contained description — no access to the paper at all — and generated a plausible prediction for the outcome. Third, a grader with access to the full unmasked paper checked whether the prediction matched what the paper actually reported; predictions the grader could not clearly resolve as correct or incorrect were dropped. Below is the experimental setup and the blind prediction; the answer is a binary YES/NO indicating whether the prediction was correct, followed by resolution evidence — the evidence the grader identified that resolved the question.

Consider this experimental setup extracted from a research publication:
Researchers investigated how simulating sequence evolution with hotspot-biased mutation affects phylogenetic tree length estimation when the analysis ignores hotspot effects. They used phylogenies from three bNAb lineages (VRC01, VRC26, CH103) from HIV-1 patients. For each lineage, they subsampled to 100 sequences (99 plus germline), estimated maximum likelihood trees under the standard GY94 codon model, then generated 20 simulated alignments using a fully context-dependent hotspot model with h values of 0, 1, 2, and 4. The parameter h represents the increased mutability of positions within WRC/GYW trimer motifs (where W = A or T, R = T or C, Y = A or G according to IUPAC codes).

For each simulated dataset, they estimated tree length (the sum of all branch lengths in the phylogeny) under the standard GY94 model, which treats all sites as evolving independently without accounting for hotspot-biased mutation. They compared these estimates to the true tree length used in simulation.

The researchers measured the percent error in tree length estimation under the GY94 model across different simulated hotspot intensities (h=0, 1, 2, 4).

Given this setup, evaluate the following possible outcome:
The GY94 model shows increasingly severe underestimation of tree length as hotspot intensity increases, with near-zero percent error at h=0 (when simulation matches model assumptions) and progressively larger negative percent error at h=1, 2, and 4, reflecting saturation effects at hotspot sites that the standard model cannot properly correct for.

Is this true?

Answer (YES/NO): YES